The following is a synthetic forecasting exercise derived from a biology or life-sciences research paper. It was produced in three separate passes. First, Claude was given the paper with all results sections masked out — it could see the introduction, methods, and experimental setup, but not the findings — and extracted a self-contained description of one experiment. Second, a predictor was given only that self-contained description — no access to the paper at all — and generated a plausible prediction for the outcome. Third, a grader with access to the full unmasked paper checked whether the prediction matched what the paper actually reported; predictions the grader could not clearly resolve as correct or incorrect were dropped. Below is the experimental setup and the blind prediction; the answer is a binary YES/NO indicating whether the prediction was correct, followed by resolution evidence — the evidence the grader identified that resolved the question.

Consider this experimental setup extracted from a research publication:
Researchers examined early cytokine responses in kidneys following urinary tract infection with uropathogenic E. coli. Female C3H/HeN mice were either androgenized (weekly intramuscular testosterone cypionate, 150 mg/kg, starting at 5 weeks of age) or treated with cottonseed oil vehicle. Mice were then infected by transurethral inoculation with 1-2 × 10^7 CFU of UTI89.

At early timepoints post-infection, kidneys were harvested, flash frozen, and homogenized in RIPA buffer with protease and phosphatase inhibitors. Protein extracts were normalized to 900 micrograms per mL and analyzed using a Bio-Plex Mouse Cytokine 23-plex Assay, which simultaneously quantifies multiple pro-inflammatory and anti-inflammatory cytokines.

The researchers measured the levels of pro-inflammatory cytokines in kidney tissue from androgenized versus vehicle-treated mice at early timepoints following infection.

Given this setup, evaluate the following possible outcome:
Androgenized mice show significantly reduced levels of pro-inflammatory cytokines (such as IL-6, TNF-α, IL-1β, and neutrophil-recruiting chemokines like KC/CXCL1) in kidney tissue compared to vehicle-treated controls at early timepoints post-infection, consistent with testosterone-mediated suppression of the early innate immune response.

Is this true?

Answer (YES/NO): NO